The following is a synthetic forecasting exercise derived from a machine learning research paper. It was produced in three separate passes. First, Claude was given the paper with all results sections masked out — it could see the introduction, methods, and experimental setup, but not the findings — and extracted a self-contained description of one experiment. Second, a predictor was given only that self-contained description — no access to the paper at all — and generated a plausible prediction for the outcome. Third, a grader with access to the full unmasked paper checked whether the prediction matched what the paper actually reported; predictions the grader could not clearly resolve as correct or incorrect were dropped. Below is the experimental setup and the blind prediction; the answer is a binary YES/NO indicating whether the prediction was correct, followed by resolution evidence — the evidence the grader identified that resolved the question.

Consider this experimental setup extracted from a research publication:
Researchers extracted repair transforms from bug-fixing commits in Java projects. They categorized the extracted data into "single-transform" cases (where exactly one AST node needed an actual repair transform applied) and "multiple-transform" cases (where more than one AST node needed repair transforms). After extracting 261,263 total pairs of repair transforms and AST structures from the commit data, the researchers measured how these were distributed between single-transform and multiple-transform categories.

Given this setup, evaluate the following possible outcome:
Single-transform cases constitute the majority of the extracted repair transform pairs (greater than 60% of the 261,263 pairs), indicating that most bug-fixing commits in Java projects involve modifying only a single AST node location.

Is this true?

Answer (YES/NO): YES